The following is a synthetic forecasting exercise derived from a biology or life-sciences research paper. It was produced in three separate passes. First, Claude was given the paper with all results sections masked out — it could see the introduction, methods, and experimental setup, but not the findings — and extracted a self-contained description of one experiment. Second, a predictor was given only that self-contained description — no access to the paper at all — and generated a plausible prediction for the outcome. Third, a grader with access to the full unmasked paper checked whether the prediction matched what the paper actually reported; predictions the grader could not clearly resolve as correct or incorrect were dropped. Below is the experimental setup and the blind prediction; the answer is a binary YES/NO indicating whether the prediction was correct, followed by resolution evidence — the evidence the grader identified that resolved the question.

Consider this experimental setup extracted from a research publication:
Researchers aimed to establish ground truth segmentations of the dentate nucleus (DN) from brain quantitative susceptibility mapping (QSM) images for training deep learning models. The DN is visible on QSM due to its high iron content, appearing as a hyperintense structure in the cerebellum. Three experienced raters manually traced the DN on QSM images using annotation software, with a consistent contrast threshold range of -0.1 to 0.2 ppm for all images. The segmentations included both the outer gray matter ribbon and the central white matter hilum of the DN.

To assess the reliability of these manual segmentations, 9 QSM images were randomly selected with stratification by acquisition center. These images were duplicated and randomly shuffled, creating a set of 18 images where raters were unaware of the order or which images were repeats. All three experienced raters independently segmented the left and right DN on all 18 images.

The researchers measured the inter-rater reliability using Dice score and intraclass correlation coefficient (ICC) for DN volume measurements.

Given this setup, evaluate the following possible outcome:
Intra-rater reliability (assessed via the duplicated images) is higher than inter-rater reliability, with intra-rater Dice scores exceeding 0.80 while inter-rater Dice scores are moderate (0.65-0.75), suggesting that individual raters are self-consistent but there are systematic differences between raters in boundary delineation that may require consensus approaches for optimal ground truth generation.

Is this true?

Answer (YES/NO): NO